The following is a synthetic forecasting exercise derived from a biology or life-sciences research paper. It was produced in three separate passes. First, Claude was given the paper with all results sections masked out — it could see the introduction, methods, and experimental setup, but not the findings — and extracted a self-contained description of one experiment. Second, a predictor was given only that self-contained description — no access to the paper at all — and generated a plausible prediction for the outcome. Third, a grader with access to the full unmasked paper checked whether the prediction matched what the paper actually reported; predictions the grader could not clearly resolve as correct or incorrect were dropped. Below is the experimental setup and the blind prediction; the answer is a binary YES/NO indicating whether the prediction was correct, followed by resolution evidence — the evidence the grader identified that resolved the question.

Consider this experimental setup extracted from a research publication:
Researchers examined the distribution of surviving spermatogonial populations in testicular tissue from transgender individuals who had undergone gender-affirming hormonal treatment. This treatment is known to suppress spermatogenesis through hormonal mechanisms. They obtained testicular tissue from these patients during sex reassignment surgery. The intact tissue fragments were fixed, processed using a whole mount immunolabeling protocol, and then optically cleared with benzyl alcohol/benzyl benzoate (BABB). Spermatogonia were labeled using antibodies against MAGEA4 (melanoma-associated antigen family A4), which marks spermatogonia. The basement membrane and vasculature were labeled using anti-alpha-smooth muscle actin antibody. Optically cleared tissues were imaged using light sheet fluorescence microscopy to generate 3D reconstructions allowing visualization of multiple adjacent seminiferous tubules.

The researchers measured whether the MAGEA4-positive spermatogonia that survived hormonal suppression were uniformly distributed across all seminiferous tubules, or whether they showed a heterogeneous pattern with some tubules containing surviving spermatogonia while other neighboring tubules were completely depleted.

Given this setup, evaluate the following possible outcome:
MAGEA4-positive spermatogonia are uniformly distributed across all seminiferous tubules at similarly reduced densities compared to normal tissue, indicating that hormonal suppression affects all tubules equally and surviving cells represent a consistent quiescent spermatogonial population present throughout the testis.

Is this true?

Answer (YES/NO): NO